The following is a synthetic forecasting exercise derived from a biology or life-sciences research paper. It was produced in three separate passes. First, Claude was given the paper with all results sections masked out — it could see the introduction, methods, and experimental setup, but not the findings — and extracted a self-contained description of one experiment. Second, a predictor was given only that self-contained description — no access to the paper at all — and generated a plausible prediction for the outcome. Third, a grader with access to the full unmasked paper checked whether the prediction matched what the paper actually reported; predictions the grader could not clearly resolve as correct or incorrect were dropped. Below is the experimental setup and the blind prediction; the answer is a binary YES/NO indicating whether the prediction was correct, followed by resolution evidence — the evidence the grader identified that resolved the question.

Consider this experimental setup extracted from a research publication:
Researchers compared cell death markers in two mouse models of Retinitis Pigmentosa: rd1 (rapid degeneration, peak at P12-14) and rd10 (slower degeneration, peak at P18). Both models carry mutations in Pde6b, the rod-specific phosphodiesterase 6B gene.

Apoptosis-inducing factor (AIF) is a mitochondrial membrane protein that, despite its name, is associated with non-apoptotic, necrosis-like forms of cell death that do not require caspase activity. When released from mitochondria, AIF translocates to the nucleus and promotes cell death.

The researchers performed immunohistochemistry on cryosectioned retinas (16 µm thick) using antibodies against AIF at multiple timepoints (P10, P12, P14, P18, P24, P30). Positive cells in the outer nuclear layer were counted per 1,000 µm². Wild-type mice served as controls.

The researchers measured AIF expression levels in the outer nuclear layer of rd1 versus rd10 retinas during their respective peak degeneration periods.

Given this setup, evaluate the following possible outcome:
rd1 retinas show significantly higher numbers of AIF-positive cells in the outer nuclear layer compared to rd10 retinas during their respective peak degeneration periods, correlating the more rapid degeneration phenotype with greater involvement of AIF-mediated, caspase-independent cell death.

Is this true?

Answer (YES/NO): NO